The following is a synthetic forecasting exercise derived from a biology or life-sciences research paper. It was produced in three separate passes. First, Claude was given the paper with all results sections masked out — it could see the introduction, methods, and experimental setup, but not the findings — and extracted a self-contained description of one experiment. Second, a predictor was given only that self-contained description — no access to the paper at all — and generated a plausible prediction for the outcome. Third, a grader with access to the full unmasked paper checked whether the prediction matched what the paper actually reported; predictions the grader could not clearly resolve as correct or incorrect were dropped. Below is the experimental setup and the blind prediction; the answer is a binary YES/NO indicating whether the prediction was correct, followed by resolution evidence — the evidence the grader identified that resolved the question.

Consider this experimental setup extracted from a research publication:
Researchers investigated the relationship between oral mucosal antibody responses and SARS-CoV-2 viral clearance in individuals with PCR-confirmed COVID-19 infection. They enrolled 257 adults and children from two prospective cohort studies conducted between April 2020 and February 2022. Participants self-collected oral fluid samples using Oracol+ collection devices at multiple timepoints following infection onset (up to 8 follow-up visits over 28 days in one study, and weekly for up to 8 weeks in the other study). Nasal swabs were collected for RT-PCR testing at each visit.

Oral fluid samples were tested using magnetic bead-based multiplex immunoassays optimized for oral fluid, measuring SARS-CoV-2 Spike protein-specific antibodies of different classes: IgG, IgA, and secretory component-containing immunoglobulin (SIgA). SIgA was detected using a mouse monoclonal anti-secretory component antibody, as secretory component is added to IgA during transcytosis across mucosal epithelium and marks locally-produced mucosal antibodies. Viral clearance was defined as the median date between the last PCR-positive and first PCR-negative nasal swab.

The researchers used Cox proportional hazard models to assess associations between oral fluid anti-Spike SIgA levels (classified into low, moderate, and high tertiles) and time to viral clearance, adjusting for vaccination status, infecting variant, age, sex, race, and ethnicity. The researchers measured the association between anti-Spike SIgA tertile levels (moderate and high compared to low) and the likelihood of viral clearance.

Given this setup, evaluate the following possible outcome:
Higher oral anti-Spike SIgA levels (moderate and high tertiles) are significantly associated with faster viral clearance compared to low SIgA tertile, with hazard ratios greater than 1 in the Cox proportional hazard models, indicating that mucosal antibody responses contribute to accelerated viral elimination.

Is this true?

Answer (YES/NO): YES